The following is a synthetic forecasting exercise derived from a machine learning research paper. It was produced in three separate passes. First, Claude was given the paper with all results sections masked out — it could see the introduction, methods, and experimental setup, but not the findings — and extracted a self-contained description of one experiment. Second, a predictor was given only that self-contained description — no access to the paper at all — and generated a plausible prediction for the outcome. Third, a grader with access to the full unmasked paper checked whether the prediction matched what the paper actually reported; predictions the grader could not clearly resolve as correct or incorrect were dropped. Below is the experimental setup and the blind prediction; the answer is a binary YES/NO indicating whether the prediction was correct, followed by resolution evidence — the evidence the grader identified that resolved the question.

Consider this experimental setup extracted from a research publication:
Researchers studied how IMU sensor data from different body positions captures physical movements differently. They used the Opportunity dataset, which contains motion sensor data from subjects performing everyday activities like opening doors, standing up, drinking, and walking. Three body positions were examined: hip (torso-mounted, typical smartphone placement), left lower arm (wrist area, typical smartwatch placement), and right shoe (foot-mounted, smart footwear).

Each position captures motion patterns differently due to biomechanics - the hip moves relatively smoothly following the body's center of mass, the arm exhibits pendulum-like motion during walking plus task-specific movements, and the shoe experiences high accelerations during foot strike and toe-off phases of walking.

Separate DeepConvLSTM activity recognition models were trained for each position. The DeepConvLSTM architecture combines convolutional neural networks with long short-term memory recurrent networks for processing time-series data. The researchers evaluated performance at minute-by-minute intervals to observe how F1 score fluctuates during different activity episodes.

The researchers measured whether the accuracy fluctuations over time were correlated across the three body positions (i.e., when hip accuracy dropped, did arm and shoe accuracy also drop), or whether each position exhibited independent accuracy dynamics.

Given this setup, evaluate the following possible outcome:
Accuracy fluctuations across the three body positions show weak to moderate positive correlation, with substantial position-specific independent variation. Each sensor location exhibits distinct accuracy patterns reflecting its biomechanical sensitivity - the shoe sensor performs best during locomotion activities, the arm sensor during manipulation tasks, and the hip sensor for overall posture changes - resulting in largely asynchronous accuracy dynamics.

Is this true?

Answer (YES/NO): YES